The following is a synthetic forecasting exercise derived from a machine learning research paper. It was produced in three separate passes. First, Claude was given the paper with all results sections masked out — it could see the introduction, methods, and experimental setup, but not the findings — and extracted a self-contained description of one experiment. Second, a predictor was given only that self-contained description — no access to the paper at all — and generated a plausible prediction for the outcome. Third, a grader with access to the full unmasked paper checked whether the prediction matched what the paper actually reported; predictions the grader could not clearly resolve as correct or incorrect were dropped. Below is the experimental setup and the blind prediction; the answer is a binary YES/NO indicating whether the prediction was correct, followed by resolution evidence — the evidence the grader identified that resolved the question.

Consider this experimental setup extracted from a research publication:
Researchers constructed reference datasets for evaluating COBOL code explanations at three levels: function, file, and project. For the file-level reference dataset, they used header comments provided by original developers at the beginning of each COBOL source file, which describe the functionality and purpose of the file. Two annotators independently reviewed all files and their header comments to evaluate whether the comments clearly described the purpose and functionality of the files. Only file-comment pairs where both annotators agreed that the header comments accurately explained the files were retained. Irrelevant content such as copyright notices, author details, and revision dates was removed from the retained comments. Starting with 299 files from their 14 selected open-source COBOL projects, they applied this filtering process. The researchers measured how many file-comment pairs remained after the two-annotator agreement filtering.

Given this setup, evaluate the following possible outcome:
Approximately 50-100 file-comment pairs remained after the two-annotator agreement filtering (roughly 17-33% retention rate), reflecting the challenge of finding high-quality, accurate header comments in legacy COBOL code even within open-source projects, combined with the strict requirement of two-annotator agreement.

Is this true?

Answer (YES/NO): NO